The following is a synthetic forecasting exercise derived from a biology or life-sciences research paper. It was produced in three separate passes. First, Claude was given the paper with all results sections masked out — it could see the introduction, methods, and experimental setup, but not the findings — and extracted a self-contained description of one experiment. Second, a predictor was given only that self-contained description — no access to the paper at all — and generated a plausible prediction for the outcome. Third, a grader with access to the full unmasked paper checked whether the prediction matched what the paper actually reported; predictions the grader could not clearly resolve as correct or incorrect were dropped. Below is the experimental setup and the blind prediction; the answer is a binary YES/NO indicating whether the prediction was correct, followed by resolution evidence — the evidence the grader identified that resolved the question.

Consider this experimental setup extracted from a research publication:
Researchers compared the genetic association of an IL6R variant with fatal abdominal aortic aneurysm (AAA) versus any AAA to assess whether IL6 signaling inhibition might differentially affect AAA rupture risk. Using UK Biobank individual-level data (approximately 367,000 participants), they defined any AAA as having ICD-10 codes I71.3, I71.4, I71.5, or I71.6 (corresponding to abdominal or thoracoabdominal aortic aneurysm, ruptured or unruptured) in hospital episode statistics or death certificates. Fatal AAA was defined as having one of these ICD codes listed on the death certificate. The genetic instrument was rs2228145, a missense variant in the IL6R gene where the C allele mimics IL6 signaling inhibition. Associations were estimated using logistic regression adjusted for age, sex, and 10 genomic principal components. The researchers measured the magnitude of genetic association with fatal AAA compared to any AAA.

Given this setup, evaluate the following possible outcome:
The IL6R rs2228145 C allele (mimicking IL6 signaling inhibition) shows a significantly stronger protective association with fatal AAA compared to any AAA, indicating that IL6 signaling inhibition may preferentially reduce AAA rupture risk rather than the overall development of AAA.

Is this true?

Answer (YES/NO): NO